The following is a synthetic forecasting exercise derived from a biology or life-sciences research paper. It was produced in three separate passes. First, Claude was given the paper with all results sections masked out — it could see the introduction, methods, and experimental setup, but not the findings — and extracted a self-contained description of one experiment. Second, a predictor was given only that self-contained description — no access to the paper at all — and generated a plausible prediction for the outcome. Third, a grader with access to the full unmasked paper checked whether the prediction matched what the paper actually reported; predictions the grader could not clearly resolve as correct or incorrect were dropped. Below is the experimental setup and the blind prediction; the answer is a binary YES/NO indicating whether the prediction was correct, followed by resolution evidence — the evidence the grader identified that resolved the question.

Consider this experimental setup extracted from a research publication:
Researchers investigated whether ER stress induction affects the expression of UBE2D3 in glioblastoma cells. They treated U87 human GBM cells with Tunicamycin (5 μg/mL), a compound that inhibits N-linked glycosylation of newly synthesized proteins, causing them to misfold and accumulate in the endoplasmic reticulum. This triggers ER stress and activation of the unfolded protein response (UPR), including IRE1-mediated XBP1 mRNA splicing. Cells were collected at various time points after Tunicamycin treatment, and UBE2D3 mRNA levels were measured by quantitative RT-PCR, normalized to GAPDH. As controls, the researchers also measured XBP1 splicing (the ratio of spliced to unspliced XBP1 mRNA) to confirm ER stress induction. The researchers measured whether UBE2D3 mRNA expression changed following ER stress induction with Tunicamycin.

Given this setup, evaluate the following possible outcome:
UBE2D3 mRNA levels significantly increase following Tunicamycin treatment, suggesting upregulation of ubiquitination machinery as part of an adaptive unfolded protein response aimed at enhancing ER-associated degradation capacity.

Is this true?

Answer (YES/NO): YES